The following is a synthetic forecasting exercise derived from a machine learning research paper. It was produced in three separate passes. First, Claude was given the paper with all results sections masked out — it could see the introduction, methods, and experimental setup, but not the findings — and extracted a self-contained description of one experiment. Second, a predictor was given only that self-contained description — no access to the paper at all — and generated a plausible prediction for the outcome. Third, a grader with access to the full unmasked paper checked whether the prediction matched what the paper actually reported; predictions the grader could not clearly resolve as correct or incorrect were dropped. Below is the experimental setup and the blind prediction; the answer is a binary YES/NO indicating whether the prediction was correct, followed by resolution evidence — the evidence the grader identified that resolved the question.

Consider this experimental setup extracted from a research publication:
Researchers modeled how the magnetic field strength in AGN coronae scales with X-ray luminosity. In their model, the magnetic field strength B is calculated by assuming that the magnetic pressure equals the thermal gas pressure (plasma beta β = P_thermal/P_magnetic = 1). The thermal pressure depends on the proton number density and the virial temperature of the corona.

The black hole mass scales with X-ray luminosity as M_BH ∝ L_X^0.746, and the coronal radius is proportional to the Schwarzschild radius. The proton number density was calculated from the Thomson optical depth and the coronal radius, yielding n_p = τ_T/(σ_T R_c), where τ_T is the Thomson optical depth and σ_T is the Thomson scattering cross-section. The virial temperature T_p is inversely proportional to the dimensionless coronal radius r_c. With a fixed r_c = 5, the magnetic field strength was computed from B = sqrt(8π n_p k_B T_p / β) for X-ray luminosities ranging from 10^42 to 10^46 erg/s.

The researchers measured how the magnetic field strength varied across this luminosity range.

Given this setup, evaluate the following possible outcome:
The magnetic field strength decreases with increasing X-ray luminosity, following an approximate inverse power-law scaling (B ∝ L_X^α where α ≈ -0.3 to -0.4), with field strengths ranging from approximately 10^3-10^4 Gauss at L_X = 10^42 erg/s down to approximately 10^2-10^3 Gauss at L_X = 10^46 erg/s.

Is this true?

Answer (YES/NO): NO